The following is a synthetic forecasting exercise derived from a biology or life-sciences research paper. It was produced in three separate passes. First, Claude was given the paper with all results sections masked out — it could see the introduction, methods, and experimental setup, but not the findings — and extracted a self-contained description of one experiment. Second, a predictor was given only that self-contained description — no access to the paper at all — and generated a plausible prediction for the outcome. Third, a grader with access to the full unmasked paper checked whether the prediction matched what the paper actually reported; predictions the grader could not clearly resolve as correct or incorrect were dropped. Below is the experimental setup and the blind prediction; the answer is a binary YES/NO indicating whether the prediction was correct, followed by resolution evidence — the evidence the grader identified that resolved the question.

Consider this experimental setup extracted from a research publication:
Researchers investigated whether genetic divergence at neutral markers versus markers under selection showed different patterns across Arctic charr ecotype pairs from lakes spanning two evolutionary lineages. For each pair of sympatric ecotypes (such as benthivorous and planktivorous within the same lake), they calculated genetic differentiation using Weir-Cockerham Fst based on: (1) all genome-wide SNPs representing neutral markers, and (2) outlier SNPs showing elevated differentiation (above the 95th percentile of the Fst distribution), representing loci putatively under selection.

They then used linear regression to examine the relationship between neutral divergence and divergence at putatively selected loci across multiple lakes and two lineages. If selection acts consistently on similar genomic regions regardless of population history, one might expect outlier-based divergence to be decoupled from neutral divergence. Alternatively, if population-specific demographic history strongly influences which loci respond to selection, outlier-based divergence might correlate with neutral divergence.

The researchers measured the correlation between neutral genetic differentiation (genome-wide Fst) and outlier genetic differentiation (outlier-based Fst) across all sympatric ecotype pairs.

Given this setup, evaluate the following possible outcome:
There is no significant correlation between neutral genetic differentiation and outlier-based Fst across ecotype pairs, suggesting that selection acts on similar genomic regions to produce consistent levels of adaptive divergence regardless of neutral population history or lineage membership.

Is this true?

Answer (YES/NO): NO